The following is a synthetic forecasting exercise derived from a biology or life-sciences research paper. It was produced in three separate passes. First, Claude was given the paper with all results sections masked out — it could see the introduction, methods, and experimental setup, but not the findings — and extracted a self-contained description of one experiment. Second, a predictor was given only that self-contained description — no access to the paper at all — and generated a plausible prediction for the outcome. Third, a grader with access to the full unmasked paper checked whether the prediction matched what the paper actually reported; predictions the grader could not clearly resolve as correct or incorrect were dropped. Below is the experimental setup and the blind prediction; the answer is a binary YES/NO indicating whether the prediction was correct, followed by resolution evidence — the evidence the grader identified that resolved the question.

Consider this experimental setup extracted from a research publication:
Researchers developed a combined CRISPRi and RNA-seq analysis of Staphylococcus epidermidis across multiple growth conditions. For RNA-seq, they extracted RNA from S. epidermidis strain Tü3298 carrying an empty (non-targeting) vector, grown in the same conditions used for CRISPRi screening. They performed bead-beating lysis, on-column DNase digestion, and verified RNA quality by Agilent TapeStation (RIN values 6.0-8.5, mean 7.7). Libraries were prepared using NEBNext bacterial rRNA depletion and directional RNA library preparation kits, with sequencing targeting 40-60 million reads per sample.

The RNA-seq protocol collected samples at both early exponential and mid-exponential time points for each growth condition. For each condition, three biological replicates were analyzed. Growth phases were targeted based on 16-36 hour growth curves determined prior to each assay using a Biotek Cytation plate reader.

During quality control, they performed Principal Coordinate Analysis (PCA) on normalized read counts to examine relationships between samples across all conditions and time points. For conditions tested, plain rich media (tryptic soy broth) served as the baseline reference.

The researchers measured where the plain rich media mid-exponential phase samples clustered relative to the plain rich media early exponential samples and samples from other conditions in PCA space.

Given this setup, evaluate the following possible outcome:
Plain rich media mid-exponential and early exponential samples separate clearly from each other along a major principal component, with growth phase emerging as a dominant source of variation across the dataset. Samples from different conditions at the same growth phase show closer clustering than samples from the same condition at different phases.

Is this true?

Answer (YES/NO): NO